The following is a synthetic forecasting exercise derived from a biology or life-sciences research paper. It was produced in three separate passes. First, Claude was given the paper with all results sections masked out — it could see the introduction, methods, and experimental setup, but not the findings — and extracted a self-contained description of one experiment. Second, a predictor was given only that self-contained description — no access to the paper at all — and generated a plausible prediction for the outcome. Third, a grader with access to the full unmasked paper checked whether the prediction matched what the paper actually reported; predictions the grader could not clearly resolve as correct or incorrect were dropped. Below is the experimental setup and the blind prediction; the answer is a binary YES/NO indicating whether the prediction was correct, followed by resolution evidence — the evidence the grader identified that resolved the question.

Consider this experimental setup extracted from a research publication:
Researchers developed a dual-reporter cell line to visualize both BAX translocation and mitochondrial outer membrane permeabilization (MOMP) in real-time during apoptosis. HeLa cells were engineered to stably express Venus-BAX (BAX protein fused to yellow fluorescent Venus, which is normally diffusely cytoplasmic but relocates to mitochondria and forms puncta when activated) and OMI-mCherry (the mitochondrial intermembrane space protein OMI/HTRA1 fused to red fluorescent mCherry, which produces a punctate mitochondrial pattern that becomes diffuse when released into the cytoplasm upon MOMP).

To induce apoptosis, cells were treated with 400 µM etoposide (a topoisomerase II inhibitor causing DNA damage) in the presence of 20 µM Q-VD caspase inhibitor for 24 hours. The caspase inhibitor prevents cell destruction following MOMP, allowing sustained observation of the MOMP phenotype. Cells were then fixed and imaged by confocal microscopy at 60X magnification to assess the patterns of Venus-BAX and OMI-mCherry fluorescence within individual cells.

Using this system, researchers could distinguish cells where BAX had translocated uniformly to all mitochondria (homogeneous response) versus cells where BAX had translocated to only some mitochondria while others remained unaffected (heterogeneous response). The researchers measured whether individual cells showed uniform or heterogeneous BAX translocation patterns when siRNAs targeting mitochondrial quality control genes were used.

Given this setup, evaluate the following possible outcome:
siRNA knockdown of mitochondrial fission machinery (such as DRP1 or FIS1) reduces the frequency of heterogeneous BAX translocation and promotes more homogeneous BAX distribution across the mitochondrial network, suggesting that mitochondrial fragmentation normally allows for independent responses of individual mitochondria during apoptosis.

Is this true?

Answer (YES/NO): NO